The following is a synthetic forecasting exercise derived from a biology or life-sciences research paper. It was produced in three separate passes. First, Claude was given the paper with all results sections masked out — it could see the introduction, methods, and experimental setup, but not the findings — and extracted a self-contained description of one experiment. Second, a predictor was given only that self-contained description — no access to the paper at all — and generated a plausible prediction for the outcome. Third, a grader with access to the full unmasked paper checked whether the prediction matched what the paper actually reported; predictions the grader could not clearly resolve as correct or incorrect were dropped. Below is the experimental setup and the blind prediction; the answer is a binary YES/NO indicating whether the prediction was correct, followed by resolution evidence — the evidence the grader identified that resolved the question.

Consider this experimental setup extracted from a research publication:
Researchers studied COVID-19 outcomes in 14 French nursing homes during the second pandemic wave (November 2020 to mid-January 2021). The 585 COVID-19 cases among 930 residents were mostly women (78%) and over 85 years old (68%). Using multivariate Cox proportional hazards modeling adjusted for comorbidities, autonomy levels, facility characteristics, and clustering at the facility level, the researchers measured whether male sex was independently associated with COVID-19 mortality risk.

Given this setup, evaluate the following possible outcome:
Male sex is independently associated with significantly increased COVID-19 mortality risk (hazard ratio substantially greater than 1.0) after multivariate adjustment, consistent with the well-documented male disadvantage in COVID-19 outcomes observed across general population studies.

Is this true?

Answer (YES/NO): YES